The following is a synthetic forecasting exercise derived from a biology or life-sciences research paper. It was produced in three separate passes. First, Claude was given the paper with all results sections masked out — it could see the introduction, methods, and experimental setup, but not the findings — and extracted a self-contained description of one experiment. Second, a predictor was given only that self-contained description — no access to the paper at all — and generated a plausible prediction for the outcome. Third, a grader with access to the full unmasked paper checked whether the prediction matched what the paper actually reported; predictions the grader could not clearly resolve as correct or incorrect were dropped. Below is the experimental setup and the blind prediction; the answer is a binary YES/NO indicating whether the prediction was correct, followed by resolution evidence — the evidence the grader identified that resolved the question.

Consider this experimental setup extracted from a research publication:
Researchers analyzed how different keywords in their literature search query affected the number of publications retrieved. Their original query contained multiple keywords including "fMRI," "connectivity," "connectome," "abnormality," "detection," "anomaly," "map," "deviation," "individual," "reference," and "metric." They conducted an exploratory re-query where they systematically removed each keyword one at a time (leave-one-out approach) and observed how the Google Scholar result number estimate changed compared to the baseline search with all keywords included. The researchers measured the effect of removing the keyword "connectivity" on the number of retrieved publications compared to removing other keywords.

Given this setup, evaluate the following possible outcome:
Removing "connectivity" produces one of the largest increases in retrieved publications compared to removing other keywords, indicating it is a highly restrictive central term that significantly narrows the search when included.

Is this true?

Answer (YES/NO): NO